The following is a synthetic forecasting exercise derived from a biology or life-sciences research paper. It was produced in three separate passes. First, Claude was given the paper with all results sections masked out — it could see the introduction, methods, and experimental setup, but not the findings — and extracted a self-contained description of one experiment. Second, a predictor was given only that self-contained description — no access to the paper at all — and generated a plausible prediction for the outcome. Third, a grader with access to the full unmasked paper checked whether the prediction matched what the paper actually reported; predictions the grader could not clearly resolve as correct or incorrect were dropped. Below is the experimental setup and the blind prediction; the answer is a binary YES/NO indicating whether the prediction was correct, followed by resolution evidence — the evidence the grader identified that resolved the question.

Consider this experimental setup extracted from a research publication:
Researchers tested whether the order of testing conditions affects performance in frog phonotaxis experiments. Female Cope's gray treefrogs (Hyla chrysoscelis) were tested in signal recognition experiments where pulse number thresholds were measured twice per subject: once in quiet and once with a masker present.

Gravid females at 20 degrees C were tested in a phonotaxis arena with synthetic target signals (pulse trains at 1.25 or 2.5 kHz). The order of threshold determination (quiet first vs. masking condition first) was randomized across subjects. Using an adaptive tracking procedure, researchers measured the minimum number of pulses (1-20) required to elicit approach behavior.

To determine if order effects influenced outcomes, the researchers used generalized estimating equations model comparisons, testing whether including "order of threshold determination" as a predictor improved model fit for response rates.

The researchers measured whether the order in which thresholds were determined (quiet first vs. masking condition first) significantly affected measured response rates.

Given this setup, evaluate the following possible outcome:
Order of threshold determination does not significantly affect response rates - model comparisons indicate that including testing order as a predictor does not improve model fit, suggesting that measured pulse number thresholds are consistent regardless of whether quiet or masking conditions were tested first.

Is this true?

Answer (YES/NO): YES